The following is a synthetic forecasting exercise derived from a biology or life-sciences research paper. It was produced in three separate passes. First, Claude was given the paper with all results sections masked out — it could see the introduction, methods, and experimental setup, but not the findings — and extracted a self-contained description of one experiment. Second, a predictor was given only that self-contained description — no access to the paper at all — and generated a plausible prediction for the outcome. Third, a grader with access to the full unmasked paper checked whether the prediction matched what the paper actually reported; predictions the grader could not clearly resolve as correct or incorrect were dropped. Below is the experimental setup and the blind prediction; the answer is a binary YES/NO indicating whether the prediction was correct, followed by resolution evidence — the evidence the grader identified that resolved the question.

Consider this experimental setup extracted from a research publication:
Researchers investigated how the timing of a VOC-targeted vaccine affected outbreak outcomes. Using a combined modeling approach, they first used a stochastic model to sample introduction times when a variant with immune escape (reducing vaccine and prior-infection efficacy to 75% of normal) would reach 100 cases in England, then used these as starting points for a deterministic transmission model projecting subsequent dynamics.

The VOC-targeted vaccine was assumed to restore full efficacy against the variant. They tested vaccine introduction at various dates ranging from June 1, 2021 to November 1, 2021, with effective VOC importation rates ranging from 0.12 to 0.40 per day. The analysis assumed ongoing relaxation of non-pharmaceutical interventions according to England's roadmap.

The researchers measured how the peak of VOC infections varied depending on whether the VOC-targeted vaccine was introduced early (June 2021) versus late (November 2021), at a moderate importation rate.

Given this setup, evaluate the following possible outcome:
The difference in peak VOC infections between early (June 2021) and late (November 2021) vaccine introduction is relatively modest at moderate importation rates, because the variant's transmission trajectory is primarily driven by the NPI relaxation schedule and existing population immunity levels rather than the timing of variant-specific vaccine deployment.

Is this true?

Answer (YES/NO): NO